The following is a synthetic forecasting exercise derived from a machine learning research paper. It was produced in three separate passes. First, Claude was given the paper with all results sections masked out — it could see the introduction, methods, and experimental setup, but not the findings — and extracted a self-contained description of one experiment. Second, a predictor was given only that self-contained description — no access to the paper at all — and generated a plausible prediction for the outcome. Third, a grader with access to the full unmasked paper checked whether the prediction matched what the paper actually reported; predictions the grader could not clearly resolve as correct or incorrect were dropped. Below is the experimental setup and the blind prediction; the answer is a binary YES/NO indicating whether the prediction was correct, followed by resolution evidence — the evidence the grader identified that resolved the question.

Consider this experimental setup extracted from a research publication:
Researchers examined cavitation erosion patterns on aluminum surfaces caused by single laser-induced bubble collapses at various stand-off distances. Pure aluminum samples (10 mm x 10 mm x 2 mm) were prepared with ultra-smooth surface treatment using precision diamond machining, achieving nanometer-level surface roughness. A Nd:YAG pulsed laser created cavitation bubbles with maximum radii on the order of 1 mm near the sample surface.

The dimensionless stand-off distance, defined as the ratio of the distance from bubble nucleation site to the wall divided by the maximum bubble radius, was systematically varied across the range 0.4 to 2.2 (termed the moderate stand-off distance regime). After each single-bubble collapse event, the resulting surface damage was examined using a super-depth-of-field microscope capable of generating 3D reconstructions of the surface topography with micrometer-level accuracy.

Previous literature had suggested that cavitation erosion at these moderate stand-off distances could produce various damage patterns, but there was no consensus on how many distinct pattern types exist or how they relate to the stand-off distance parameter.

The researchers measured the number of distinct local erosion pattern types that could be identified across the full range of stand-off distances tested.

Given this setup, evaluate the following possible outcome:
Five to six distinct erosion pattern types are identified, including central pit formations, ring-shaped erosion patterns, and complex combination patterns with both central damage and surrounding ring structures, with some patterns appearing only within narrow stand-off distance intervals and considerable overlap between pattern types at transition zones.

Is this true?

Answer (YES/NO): YES